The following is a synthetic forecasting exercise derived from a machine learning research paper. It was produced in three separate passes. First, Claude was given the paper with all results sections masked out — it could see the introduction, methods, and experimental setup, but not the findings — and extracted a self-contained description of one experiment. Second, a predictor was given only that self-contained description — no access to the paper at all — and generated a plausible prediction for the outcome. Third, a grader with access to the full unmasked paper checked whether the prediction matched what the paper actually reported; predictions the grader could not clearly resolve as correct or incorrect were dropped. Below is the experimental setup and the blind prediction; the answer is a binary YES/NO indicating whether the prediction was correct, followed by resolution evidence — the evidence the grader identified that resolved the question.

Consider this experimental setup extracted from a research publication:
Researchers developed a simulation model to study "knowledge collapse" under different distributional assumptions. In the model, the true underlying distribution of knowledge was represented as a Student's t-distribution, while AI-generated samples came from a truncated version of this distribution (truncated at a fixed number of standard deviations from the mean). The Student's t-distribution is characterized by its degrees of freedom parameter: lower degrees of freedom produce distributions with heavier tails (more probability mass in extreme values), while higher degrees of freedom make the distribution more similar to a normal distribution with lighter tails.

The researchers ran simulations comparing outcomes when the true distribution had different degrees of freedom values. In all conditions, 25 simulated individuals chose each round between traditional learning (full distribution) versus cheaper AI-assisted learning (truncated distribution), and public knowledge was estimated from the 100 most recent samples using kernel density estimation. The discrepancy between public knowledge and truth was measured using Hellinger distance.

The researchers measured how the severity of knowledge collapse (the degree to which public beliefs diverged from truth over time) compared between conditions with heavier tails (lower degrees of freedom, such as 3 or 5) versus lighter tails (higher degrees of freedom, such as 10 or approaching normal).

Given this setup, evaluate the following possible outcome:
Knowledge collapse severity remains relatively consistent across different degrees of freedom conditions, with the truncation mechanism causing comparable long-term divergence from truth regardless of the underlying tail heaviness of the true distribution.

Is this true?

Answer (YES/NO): NO